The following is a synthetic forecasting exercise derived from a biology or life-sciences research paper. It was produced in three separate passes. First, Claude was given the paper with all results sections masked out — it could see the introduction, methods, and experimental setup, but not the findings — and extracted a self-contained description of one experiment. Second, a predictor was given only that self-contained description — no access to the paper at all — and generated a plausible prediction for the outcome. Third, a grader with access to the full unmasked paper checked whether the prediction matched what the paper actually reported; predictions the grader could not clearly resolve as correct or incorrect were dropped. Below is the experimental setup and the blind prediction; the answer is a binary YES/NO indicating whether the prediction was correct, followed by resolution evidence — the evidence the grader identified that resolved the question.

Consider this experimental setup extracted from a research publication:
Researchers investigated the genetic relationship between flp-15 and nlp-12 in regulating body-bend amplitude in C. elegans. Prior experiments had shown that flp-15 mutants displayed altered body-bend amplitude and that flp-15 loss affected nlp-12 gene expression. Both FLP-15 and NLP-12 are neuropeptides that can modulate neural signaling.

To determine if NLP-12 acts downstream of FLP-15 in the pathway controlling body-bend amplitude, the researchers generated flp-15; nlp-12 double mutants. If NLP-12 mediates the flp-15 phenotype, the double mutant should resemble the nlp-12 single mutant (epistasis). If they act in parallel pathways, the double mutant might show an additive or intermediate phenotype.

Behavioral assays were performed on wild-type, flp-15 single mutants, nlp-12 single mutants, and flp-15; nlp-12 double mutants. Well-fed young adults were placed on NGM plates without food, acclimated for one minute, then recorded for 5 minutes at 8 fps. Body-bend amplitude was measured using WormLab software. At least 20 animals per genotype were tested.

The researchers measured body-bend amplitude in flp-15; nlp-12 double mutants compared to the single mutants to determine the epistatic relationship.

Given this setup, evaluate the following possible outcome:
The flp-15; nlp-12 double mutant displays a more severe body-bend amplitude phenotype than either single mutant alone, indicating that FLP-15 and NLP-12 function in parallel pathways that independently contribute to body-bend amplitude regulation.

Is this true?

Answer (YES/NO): NO